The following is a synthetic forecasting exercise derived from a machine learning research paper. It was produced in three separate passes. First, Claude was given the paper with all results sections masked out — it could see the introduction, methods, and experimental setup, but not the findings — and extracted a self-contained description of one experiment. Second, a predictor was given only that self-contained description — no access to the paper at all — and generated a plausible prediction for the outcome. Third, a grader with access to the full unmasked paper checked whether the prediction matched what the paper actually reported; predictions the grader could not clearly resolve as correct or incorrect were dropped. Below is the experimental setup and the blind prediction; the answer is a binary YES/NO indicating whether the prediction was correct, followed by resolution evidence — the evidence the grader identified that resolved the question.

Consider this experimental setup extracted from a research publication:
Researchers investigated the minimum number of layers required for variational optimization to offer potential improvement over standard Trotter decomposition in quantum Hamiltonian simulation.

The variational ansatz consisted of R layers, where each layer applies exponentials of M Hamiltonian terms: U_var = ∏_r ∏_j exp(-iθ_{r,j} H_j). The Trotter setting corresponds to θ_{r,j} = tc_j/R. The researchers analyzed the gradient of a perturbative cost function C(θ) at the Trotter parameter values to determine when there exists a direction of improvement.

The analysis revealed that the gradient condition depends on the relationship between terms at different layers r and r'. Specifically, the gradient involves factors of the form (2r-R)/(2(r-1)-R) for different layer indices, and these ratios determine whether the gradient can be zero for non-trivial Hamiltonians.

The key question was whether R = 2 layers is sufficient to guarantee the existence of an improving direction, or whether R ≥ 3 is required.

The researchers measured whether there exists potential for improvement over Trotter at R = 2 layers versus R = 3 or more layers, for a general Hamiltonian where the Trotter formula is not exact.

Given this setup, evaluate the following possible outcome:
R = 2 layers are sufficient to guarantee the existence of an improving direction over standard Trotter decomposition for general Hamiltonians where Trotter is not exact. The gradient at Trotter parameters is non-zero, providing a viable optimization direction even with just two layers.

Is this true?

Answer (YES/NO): NO